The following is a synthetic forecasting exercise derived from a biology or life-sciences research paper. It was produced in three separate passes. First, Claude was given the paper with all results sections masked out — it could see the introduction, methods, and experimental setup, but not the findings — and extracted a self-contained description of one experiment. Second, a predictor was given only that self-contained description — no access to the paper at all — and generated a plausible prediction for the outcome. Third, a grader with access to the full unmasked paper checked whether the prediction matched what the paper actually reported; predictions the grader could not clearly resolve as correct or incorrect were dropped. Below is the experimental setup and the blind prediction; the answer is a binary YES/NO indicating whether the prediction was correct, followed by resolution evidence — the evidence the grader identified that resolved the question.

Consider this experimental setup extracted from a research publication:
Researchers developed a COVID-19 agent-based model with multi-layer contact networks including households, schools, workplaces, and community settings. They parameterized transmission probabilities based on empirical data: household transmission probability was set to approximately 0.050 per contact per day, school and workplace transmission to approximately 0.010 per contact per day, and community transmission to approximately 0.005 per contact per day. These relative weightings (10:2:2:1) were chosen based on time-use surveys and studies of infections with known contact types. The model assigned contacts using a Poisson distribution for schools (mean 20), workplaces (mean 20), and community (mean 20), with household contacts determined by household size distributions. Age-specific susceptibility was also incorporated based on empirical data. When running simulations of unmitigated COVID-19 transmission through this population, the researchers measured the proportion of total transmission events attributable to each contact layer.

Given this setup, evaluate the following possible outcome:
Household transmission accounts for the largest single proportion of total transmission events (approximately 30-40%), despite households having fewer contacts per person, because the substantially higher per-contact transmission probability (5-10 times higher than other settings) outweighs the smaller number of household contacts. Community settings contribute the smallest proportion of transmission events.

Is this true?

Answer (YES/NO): NO